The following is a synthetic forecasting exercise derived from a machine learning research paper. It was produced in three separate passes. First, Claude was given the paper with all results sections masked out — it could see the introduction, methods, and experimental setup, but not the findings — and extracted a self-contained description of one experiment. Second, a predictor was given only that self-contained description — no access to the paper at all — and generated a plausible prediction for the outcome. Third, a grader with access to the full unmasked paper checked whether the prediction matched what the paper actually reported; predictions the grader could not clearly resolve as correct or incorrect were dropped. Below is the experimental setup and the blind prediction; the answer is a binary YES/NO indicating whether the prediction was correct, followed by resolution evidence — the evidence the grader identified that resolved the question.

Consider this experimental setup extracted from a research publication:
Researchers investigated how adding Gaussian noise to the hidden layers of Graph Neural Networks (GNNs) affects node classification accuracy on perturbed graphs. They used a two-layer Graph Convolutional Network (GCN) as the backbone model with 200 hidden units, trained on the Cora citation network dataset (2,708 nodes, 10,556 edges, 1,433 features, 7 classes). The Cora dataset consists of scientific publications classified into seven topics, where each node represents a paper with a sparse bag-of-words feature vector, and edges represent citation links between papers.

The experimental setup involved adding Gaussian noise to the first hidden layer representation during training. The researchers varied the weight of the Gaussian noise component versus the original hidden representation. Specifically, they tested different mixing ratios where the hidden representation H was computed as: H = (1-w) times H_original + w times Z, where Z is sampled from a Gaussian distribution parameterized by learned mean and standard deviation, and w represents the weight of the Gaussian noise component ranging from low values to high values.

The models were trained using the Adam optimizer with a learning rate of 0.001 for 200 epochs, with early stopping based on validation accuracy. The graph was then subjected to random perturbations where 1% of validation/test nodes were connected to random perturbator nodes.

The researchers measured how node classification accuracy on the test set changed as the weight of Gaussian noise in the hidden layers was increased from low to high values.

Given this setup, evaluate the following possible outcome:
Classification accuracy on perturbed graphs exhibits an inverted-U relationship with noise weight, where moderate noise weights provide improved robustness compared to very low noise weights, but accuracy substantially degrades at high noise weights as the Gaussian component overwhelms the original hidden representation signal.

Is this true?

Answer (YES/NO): NO